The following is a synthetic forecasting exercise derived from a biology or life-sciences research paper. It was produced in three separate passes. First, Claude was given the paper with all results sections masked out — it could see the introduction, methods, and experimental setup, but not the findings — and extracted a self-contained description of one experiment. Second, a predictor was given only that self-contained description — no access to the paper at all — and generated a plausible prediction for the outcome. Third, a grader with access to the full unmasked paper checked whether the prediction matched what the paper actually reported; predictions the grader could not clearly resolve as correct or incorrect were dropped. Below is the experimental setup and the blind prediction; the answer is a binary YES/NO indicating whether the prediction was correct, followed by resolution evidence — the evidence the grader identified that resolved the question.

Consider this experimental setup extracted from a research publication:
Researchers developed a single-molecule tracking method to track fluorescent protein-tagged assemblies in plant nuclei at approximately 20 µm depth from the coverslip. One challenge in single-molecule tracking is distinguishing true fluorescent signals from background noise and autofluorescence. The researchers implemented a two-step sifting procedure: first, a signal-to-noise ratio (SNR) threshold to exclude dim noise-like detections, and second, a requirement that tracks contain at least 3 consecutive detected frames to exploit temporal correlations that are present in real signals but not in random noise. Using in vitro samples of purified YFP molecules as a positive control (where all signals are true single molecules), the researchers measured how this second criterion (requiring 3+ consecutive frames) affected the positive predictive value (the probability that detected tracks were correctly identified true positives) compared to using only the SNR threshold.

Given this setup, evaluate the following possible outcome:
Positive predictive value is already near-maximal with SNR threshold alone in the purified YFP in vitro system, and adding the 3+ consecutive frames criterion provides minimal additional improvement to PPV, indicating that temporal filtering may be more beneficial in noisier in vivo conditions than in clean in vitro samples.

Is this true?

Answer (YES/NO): NO